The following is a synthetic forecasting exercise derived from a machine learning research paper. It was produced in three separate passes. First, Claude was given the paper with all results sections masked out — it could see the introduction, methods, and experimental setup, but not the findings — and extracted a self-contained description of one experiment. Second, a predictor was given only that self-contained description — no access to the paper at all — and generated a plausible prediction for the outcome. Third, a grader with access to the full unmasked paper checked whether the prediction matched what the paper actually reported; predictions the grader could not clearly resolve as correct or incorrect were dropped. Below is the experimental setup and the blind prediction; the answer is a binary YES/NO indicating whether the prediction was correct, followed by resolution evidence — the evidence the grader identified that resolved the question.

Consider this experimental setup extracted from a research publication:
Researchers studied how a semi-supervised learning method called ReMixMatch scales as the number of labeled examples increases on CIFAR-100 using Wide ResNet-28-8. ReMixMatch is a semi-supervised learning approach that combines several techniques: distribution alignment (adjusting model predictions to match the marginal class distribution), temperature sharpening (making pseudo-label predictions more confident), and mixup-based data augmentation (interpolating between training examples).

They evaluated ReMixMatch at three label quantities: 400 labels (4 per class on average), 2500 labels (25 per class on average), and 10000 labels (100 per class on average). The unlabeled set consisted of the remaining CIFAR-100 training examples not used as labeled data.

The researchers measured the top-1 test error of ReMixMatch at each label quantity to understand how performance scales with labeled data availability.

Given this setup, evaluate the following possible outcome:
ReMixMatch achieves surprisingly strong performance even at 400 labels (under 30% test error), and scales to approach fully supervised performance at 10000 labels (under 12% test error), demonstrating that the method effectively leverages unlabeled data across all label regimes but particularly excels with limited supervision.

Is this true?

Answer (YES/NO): NO